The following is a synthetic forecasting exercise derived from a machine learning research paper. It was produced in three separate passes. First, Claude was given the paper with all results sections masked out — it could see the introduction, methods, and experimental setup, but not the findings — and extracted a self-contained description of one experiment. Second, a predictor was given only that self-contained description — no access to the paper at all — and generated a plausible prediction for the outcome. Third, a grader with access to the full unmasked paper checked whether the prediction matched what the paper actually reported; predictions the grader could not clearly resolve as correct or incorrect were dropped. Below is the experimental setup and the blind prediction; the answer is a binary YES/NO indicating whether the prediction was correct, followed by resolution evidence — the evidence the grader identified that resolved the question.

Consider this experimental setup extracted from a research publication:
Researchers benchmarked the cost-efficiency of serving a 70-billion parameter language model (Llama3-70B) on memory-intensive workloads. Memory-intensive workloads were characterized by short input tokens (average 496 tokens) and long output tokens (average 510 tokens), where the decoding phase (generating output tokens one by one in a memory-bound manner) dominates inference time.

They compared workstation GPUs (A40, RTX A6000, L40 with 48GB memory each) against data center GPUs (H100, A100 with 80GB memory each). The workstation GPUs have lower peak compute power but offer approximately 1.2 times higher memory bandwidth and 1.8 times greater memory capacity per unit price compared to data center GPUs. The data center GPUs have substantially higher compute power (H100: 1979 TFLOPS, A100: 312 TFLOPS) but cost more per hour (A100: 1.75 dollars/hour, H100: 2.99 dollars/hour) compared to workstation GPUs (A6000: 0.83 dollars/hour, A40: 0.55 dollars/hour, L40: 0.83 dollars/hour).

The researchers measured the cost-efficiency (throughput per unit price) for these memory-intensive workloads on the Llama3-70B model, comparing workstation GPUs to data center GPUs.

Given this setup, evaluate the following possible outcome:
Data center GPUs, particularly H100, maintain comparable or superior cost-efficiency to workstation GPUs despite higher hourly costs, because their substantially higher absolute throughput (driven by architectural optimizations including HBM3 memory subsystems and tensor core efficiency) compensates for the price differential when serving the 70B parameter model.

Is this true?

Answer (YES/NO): NO